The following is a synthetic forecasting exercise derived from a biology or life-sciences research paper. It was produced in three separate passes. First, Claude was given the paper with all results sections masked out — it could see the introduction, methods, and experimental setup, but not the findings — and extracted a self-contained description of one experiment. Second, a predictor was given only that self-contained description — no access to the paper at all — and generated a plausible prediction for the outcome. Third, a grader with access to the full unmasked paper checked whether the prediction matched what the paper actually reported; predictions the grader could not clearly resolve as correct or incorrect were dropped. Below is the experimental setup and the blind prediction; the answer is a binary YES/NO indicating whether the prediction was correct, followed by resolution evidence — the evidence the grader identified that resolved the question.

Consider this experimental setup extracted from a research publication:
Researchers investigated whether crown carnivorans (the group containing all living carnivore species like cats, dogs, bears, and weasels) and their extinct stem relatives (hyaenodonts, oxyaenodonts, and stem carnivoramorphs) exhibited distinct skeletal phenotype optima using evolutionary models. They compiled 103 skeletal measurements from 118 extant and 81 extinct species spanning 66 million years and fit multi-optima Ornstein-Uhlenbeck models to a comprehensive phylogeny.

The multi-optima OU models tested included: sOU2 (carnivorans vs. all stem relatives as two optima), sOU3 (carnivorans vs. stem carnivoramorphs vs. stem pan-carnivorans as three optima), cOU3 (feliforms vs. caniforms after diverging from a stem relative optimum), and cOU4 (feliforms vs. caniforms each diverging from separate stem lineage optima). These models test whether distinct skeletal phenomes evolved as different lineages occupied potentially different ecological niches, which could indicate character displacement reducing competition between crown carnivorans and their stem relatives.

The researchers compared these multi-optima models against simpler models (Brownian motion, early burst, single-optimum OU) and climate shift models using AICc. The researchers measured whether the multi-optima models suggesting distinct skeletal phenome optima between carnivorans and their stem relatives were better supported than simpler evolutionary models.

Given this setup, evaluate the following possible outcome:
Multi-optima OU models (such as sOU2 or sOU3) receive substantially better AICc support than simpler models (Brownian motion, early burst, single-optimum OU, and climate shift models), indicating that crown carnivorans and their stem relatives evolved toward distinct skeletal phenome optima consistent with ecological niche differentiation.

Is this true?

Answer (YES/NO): NO